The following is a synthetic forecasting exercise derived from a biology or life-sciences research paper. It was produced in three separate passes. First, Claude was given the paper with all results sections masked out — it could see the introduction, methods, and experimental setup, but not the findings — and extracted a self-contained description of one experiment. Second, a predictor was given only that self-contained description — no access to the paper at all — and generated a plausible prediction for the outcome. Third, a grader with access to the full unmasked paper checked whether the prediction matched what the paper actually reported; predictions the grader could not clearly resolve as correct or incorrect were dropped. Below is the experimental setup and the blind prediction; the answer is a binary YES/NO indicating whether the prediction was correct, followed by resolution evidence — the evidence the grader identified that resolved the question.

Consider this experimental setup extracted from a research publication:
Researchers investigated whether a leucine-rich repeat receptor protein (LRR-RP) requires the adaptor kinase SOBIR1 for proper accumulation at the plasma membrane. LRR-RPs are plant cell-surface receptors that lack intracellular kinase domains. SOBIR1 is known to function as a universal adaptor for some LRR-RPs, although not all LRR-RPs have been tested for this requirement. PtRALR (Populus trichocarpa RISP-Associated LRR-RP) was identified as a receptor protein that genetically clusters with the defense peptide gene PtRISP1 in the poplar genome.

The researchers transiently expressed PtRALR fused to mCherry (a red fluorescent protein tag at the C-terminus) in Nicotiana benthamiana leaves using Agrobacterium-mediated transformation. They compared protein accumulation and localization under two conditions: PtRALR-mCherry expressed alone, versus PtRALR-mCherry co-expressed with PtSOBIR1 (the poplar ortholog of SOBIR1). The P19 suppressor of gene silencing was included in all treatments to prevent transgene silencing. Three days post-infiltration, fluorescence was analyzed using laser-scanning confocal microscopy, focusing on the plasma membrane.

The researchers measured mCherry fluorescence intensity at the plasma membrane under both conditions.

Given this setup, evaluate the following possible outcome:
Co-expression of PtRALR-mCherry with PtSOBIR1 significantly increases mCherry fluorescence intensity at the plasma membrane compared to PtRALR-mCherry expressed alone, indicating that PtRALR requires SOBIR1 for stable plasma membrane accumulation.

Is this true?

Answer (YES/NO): YES